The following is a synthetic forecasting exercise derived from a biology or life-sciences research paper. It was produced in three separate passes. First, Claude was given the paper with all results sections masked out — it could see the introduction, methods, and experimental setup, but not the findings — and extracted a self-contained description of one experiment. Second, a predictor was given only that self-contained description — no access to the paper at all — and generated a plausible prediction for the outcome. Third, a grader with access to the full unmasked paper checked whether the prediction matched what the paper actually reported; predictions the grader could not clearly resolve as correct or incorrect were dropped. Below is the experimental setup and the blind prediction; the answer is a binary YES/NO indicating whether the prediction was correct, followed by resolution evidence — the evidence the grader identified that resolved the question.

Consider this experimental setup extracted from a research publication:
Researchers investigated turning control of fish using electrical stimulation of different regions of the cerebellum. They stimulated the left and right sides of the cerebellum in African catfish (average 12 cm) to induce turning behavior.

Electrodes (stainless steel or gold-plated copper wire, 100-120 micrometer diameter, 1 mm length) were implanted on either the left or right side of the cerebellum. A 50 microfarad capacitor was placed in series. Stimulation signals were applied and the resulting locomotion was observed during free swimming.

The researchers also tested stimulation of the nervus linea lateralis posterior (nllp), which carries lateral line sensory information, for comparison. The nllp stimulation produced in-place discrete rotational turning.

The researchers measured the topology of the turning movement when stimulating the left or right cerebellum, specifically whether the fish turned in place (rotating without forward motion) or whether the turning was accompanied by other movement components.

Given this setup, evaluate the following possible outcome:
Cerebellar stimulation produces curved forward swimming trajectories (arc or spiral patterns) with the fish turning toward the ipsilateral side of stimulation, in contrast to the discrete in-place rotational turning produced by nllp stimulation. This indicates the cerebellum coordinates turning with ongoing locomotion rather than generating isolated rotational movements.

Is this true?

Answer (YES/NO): NO